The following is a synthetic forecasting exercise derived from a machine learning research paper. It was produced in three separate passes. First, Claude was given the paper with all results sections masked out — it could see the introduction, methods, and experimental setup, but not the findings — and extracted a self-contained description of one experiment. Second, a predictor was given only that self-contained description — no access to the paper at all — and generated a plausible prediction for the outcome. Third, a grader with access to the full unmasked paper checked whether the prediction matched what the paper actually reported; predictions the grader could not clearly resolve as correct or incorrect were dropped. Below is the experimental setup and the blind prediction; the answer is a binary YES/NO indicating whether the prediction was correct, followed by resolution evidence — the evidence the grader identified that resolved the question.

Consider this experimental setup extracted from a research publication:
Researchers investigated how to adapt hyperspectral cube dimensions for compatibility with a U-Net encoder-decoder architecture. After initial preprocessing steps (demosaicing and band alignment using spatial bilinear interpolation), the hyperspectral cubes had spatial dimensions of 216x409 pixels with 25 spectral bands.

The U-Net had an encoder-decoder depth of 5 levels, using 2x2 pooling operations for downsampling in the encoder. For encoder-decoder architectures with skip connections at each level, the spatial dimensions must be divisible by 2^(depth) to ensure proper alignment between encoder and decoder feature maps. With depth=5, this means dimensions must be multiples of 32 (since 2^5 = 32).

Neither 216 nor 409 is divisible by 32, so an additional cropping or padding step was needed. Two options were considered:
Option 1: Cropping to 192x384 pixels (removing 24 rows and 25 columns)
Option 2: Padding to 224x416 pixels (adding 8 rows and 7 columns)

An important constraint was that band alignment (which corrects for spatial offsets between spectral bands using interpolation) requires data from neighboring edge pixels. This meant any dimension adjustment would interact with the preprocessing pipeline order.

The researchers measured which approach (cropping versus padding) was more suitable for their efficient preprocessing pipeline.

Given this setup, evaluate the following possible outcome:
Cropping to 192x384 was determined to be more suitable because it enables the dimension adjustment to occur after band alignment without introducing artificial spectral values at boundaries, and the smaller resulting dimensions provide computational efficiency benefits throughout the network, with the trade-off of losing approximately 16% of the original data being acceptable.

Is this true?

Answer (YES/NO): NO